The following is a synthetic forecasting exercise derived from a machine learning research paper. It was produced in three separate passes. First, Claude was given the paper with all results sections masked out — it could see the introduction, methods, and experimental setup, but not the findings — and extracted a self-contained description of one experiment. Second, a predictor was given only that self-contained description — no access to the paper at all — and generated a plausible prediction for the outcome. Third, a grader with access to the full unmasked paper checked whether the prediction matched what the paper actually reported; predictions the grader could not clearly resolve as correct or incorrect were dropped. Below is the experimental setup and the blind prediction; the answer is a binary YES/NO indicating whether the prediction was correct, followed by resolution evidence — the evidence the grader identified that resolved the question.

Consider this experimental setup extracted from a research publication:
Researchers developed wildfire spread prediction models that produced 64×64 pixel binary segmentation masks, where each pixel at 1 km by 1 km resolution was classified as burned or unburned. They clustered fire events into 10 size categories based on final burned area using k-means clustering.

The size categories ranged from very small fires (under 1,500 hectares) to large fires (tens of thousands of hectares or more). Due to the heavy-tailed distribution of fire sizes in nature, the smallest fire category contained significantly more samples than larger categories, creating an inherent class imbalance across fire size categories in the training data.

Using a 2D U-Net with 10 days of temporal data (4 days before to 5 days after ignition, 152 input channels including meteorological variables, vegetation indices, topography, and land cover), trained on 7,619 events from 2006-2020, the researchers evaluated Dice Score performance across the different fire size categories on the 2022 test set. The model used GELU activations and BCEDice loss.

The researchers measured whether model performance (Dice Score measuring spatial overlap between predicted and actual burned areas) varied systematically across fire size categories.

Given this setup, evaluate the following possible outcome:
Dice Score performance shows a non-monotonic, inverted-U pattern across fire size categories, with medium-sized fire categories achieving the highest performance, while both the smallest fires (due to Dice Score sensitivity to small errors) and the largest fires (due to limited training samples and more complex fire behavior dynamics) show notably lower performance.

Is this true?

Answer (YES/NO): NO